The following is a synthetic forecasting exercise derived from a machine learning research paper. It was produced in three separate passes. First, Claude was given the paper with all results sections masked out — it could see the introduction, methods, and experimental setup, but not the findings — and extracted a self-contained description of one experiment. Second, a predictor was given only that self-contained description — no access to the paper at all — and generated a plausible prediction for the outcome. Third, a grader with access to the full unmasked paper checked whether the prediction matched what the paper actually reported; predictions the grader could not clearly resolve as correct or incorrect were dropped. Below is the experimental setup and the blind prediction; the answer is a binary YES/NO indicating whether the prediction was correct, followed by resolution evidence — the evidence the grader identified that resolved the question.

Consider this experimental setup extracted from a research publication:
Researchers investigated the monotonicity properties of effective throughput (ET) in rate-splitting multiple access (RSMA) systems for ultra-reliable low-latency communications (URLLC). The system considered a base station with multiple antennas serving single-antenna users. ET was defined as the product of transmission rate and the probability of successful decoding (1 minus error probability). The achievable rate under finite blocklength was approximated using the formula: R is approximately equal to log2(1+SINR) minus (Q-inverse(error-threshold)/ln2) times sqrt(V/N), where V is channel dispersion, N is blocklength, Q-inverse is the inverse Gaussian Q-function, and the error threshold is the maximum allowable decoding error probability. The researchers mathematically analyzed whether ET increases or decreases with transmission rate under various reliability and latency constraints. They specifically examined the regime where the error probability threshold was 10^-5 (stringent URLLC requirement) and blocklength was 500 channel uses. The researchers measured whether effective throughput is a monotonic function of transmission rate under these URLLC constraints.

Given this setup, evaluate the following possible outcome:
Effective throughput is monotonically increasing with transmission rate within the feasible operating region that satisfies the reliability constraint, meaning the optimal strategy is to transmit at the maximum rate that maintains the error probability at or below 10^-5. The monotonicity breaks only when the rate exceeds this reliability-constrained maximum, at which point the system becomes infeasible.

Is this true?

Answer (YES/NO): YES